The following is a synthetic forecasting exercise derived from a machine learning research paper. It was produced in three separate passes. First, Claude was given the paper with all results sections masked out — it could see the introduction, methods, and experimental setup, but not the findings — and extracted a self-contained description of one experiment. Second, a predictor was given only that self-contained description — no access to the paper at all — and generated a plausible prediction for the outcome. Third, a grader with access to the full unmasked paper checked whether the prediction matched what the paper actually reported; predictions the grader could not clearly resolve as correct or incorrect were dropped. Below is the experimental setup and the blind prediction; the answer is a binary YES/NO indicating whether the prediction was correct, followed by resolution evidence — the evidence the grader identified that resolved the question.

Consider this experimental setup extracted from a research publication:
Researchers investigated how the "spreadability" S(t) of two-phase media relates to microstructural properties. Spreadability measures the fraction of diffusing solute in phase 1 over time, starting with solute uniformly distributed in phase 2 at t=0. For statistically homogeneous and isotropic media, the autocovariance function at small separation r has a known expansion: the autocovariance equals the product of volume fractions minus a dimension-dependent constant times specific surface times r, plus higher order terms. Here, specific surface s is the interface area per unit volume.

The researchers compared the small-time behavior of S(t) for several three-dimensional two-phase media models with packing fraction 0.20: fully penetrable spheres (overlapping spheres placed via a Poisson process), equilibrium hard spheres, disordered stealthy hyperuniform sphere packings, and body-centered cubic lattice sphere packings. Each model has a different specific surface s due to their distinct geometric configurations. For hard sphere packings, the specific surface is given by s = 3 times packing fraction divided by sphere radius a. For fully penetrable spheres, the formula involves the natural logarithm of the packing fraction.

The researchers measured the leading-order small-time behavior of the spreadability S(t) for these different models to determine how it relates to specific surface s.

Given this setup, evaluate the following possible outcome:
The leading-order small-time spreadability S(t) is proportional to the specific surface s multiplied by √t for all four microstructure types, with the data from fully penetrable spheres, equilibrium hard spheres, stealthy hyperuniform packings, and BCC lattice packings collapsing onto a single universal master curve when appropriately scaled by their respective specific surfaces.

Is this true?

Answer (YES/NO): NO